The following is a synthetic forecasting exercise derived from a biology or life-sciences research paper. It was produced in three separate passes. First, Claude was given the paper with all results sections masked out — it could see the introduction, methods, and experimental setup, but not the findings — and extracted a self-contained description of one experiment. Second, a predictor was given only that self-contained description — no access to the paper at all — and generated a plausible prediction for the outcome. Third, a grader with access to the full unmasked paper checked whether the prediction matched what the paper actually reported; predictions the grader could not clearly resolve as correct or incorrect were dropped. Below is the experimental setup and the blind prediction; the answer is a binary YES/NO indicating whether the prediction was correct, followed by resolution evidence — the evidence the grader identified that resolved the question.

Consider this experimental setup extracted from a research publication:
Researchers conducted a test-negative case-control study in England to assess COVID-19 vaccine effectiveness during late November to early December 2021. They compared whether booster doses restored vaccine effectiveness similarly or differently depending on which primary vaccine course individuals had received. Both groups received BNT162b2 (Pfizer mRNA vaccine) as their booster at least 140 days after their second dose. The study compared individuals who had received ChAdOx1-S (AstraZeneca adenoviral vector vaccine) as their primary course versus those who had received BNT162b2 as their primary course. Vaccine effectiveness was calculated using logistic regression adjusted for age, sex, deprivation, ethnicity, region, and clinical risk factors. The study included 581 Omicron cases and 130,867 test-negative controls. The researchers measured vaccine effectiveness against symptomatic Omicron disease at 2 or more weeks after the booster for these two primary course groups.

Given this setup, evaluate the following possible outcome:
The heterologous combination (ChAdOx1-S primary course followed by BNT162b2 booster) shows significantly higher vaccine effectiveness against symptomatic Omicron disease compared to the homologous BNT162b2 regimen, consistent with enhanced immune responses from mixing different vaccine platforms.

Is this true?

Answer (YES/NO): NO